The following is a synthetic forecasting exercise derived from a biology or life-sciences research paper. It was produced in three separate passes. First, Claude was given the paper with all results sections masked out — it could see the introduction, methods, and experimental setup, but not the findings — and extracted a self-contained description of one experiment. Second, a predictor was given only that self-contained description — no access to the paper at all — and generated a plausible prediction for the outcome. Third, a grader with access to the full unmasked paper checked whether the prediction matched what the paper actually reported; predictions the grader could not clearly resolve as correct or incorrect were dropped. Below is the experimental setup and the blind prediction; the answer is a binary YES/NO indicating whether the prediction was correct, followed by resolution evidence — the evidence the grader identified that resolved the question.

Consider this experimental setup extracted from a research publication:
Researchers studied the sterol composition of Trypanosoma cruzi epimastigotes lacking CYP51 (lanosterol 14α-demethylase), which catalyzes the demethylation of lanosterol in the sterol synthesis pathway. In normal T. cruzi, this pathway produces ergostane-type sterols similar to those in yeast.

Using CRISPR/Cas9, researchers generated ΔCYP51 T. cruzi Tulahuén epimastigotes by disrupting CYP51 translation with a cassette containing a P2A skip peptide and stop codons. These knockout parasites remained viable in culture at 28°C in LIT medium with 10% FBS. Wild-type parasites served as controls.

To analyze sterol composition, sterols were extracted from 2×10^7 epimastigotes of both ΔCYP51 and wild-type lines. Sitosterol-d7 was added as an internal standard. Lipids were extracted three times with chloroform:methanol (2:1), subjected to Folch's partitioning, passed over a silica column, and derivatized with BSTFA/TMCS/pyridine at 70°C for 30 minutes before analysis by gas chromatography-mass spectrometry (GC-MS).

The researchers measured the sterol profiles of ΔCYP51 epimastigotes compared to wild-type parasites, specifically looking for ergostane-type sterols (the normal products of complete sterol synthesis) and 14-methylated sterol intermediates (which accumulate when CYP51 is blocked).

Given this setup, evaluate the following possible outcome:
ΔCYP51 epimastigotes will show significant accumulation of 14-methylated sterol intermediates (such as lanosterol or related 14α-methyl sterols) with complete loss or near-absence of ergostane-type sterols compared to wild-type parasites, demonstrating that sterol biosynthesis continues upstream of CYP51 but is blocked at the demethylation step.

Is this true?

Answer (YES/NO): YES